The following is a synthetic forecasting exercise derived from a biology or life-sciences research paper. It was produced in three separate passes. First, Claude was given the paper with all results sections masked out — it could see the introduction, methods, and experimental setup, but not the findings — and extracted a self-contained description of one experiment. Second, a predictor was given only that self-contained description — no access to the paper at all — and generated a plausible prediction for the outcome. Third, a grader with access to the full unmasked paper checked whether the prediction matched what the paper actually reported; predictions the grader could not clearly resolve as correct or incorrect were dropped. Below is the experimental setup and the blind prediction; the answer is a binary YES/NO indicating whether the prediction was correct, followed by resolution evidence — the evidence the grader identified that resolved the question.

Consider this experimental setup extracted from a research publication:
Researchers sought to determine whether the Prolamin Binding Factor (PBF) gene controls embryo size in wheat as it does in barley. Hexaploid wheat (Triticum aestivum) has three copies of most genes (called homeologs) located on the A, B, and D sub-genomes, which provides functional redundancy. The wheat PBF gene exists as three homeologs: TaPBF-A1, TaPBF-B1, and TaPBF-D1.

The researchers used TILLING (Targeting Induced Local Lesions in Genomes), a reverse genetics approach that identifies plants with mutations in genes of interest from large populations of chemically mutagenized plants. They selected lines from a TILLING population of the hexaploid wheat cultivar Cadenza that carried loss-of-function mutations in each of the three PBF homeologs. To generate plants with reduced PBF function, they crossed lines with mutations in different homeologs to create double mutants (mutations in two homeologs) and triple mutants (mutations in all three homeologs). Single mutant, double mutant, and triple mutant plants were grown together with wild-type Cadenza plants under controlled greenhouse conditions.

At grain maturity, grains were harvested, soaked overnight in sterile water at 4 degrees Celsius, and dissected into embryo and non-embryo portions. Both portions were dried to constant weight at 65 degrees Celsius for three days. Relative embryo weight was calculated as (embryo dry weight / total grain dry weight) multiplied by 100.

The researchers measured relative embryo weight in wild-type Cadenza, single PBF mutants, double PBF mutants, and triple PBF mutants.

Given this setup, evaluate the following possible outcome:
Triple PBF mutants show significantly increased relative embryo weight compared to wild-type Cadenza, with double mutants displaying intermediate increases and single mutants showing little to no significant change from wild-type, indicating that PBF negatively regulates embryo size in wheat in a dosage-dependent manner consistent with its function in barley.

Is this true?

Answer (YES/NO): NO